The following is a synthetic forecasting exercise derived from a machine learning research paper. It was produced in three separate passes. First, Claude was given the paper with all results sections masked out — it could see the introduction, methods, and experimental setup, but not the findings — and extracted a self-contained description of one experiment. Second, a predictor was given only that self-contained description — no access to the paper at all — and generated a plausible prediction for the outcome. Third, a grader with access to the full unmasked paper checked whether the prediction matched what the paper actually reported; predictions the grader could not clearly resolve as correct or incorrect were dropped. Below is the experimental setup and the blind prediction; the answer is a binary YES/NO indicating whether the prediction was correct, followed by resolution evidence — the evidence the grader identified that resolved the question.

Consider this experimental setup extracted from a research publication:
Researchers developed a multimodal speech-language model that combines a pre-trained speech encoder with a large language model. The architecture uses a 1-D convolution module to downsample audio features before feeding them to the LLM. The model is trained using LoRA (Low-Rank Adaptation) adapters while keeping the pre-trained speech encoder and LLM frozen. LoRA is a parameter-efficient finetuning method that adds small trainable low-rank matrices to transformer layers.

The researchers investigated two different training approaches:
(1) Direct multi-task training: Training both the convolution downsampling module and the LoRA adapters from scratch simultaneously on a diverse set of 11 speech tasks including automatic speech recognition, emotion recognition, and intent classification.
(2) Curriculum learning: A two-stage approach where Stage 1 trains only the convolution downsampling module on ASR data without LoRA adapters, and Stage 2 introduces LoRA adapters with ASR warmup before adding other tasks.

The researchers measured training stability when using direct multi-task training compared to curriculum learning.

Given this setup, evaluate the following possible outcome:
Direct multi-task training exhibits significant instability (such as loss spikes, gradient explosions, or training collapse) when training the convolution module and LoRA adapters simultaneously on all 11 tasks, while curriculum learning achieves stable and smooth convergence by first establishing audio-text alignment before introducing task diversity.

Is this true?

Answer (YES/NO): YES